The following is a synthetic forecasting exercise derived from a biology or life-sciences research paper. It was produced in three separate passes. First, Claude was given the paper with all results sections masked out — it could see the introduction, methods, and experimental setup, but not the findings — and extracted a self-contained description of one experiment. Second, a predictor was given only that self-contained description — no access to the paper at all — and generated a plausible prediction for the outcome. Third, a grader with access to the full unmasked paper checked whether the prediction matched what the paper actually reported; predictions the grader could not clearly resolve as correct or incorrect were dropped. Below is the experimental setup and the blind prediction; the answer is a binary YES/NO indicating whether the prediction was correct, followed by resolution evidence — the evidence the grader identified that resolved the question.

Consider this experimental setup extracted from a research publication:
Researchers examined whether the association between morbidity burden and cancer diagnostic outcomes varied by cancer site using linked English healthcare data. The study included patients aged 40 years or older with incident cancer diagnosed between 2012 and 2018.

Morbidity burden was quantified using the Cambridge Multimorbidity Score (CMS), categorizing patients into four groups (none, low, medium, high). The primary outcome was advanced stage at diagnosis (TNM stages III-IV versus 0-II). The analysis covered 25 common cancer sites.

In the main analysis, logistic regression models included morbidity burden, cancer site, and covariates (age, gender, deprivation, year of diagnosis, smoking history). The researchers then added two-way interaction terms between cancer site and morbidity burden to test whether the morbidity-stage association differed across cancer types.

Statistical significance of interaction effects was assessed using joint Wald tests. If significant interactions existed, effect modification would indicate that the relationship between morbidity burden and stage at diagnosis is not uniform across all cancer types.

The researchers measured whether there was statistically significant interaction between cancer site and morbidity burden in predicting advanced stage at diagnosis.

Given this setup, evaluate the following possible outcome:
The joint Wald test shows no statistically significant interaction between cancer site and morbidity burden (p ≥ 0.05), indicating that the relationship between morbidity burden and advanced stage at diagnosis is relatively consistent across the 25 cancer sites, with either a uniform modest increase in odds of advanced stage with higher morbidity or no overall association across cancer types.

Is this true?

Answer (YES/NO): NO